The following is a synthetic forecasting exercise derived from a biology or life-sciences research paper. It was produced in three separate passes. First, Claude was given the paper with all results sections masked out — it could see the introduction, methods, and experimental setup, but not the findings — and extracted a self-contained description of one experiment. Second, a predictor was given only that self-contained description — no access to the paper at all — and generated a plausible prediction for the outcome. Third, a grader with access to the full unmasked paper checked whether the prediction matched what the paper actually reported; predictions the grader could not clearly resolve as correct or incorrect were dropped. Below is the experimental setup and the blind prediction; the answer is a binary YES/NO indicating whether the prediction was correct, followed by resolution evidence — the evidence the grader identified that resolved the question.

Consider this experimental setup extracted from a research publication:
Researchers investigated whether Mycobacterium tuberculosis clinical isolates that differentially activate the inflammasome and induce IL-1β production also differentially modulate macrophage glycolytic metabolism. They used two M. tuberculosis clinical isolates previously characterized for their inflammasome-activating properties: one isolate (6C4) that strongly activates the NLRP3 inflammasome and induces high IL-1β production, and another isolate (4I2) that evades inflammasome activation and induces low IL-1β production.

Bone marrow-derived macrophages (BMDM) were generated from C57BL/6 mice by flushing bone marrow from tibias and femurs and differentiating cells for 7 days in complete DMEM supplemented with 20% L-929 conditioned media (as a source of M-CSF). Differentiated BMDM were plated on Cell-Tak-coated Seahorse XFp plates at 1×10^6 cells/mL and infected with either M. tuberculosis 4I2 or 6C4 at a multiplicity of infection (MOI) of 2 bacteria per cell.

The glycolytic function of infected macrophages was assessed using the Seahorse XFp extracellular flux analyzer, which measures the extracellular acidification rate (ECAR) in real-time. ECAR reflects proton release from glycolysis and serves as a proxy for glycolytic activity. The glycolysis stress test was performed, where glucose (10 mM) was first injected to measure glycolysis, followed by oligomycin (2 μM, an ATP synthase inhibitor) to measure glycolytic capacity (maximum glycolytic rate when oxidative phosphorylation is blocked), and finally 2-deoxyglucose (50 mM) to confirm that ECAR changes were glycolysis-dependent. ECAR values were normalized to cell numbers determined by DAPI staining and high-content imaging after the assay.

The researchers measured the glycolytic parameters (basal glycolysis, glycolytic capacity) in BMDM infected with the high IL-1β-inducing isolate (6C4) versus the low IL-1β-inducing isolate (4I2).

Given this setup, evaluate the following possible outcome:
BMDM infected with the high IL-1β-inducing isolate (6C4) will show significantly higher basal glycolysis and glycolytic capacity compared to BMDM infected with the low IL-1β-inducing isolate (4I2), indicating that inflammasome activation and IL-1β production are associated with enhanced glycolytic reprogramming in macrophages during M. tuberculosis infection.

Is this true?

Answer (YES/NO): NO